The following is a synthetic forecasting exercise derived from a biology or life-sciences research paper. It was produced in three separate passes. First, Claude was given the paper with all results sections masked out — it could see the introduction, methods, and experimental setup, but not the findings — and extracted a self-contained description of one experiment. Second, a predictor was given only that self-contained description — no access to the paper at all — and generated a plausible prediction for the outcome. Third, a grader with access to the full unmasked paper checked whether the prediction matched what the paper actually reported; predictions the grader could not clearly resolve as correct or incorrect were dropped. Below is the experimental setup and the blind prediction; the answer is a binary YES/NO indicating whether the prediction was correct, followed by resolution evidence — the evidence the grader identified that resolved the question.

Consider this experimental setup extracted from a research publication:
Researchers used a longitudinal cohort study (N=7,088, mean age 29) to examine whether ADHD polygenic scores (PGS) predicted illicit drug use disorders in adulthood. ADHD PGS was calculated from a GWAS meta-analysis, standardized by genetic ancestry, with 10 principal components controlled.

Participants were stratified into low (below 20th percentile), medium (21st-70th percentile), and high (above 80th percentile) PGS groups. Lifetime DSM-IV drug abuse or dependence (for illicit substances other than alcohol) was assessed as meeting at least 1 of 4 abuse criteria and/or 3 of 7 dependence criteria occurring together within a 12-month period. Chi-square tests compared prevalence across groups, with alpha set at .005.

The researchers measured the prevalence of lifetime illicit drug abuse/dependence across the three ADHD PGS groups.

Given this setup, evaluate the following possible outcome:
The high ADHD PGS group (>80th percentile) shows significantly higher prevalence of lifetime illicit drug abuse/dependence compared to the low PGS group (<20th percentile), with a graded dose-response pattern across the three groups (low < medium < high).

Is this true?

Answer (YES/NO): NO